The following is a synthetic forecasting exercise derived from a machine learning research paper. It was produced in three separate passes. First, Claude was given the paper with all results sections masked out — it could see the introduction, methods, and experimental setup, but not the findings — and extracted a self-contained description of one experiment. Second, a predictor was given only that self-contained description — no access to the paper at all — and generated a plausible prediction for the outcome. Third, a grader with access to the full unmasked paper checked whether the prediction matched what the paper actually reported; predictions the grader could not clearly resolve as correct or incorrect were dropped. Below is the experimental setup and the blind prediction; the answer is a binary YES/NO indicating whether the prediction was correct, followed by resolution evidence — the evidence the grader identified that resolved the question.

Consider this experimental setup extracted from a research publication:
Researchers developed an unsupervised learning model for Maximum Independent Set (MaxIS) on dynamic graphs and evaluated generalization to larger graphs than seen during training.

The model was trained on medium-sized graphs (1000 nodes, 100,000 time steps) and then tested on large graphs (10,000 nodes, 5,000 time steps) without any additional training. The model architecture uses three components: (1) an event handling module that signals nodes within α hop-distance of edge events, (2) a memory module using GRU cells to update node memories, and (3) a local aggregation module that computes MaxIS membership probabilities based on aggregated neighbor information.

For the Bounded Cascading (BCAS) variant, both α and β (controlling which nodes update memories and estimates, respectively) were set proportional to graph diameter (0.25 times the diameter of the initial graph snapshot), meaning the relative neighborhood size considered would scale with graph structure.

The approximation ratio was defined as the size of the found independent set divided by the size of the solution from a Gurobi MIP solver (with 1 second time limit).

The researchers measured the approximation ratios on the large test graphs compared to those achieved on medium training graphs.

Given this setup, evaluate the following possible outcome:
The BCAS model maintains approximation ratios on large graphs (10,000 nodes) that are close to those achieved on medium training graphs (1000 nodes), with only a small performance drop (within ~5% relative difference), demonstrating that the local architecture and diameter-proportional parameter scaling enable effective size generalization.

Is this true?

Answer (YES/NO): NO